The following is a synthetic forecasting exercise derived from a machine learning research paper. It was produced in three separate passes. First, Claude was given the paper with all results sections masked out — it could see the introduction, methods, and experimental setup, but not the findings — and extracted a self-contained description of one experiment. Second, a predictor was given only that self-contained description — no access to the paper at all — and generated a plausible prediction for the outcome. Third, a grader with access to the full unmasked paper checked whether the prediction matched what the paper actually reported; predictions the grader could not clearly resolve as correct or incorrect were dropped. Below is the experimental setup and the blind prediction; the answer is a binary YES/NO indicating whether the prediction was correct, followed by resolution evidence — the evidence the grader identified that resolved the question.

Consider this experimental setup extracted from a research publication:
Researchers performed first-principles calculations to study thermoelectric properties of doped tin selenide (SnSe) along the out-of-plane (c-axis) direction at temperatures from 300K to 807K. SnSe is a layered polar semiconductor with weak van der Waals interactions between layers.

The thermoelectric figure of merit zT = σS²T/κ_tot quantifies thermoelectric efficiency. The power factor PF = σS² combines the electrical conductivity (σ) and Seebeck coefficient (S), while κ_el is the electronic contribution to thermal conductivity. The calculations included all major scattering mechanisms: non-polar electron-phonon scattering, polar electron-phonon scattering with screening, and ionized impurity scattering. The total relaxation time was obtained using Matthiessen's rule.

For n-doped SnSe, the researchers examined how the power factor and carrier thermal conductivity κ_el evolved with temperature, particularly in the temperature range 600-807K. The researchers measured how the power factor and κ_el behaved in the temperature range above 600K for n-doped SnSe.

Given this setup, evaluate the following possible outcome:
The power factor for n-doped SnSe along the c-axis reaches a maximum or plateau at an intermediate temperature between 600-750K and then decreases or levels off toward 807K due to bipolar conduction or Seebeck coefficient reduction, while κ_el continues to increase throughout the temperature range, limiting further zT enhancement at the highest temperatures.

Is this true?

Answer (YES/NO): NO